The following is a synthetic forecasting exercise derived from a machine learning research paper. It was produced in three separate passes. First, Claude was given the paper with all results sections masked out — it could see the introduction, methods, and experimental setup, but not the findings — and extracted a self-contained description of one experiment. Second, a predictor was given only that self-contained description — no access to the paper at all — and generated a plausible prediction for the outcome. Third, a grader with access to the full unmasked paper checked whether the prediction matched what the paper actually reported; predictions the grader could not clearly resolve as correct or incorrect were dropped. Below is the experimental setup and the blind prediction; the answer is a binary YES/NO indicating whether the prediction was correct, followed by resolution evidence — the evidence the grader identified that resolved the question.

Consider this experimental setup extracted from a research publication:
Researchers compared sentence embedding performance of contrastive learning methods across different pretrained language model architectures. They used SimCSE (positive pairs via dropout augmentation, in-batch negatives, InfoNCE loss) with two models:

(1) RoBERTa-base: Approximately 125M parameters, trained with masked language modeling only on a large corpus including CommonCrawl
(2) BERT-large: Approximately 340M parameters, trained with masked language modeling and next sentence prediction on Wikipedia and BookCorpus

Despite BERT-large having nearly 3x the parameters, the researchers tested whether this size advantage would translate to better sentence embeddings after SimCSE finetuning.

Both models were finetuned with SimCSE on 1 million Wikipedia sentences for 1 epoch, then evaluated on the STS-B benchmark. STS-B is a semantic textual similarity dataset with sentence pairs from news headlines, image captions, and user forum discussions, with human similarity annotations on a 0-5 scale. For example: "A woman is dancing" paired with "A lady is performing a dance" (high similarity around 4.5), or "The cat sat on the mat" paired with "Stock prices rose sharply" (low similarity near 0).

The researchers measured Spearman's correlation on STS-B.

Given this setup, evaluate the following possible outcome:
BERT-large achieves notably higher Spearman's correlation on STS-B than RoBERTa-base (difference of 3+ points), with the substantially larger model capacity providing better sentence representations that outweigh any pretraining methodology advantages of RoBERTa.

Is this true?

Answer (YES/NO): NO